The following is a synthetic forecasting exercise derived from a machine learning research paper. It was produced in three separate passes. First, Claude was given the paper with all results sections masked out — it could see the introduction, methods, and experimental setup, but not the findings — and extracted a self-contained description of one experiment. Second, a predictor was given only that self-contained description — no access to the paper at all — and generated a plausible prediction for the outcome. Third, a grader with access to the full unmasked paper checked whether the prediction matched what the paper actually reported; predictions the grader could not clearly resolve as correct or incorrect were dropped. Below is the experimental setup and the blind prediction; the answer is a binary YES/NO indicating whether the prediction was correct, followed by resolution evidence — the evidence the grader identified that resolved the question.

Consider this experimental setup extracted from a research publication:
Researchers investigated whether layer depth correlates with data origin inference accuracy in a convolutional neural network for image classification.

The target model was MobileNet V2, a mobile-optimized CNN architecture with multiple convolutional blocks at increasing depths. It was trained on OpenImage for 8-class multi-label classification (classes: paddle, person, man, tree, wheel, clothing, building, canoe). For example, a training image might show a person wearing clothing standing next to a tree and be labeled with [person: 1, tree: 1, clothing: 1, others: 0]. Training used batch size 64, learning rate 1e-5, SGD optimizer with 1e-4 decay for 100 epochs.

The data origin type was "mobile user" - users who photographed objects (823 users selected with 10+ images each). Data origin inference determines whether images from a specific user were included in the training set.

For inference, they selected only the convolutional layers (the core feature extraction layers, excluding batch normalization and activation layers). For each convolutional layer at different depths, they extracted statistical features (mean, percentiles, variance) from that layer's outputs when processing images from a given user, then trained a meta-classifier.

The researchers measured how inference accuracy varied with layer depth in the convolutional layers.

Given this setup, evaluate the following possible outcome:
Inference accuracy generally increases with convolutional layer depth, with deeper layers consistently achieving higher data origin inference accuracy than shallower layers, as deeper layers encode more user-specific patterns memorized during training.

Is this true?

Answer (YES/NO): NO